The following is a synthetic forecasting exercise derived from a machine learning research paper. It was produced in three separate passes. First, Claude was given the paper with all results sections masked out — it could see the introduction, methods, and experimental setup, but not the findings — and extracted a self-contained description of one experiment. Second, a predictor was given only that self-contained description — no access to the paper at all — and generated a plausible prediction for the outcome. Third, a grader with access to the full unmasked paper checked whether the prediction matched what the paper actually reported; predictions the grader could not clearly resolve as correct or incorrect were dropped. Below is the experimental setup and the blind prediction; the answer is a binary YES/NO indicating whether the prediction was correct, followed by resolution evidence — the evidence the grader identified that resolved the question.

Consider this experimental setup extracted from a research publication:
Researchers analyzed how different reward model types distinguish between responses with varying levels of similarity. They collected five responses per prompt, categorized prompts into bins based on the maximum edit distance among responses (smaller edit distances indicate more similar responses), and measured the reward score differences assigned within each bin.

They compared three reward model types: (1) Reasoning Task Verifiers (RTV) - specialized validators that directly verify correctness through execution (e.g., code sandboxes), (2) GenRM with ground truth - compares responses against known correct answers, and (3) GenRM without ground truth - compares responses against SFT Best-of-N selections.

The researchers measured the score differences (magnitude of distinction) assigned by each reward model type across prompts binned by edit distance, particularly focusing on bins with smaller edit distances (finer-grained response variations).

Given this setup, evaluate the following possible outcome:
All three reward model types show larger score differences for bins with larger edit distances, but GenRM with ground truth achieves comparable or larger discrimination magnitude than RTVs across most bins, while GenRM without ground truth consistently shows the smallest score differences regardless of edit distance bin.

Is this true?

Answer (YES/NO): NO